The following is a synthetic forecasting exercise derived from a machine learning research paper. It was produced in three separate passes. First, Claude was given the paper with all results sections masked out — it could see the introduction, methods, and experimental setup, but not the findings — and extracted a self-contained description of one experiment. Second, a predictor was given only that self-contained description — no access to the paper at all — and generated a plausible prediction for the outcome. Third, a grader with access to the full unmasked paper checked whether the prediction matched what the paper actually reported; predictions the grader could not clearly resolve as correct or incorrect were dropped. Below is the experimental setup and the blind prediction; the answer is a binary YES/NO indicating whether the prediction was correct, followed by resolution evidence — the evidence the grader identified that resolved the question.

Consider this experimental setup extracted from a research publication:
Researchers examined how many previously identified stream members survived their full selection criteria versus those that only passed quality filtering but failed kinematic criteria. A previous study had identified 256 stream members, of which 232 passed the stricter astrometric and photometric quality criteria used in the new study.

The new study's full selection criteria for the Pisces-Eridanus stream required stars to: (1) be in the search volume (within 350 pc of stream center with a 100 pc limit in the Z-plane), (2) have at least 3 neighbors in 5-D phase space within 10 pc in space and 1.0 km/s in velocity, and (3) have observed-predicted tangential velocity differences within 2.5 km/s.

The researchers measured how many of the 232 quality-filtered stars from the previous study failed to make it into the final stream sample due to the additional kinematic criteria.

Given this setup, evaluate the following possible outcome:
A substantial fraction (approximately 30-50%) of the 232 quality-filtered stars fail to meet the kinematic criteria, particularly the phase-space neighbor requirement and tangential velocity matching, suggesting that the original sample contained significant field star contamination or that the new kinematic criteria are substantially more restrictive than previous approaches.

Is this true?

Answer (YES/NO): NO